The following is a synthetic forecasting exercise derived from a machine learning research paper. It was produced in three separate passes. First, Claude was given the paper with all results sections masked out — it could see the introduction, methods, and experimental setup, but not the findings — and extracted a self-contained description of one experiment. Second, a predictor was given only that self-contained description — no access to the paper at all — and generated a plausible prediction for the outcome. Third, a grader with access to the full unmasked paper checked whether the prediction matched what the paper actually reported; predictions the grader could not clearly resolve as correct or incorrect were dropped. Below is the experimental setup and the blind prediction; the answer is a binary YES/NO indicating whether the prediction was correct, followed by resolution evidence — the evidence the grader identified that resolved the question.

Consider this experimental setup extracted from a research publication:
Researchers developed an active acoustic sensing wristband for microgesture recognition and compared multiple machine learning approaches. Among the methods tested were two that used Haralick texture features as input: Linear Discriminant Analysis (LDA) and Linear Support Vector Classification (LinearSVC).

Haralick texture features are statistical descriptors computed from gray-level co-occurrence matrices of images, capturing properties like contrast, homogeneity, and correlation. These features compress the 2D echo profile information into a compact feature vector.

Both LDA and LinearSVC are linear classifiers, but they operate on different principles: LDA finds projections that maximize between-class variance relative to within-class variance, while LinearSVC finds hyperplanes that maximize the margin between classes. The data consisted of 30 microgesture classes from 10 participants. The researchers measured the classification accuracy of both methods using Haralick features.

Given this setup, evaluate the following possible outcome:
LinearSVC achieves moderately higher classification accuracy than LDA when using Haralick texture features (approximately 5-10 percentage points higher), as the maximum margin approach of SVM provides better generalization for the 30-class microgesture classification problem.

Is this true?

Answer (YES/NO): NO